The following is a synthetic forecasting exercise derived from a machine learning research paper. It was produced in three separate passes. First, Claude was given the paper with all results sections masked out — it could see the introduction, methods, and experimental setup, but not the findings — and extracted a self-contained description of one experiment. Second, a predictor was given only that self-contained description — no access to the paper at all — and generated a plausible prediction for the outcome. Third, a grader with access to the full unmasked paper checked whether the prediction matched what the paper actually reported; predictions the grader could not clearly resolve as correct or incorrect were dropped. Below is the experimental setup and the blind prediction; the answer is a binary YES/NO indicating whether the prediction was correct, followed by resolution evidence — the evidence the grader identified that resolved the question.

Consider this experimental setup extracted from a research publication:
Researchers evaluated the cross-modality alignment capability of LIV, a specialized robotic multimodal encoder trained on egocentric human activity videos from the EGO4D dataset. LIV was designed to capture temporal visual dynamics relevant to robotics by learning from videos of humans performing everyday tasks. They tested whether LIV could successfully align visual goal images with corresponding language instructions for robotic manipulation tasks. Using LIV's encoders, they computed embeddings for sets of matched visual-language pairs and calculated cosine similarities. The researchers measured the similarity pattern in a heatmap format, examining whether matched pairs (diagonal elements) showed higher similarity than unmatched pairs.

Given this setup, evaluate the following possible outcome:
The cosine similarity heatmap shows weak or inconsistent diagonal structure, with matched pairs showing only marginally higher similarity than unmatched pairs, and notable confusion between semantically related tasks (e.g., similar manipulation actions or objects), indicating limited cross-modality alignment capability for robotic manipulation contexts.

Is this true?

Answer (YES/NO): YES